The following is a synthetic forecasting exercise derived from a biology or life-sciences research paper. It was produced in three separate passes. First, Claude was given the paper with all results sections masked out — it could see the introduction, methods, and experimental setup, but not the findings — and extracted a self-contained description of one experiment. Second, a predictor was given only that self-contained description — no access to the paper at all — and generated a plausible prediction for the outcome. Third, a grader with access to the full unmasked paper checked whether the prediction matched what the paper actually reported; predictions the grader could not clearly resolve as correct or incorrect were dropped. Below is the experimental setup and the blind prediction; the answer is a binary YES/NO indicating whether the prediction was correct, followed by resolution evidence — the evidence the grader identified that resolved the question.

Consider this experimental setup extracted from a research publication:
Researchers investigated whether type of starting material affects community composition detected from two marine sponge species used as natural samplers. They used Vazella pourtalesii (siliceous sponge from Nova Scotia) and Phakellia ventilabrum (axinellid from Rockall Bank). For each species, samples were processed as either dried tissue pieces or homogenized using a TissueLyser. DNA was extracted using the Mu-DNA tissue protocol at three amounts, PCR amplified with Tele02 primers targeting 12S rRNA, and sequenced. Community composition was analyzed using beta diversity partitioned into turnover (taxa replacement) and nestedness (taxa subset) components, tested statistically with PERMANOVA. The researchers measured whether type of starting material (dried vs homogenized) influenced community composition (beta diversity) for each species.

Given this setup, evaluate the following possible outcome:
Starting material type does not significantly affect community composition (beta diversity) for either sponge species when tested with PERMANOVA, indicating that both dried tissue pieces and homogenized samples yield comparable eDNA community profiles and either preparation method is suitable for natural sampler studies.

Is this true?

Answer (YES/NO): NO